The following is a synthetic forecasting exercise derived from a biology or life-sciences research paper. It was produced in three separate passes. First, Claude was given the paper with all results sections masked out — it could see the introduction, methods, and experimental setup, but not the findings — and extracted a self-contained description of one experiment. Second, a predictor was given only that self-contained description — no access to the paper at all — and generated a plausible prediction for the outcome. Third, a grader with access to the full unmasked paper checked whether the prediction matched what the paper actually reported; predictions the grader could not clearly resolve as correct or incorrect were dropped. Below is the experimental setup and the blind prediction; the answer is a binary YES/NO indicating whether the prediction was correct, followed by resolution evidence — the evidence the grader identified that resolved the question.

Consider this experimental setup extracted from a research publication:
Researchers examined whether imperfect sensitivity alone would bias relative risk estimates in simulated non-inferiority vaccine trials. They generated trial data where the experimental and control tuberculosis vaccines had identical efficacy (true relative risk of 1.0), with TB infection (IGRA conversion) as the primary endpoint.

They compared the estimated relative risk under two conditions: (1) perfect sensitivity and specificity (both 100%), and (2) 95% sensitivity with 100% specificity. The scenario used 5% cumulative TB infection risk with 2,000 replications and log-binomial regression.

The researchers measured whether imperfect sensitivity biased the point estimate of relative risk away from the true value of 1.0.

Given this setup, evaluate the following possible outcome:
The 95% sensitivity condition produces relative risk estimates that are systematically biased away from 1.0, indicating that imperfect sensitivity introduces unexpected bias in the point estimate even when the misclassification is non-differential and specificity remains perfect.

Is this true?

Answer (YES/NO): NO